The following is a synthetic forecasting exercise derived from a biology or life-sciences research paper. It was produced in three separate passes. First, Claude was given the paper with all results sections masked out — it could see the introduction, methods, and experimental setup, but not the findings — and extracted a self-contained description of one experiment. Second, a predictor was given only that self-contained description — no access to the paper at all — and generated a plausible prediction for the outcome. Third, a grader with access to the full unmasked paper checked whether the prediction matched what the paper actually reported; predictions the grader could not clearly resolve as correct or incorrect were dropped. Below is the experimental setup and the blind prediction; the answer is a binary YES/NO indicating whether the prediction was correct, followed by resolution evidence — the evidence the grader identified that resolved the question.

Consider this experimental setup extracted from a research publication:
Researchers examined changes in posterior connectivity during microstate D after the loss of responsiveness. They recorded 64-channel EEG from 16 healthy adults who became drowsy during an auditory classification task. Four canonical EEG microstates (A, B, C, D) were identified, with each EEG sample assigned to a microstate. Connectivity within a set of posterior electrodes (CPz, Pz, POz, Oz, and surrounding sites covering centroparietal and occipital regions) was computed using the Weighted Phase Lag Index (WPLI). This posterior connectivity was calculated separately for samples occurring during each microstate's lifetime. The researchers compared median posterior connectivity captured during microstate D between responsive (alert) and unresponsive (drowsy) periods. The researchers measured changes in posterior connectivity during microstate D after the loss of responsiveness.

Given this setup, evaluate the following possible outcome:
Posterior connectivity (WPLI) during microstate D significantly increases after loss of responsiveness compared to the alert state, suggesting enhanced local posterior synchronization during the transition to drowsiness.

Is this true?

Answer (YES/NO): NO